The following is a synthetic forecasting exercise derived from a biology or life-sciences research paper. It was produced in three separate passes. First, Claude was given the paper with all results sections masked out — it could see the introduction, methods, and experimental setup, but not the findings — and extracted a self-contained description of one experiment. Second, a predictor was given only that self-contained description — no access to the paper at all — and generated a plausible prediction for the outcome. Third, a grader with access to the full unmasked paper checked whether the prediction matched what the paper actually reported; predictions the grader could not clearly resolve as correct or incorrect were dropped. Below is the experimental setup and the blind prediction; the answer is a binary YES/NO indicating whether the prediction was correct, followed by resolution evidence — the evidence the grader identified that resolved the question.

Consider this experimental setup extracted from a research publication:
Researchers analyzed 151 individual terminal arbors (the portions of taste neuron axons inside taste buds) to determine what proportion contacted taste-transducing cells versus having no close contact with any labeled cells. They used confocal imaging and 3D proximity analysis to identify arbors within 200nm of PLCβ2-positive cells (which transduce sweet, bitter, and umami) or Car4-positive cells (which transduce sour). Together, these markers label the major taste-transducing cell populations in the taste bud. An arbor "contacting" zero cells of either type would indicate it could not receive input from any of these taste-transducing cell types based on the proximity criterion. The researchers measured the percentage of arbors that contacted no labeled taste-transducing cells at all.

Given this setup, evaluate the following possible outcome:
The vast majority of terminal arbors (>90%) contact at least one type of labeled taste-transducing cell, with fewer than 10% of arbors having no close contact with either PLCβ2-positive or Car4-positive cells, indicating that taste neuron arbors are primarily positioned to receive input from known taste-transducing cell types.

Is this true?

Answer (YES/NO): YES